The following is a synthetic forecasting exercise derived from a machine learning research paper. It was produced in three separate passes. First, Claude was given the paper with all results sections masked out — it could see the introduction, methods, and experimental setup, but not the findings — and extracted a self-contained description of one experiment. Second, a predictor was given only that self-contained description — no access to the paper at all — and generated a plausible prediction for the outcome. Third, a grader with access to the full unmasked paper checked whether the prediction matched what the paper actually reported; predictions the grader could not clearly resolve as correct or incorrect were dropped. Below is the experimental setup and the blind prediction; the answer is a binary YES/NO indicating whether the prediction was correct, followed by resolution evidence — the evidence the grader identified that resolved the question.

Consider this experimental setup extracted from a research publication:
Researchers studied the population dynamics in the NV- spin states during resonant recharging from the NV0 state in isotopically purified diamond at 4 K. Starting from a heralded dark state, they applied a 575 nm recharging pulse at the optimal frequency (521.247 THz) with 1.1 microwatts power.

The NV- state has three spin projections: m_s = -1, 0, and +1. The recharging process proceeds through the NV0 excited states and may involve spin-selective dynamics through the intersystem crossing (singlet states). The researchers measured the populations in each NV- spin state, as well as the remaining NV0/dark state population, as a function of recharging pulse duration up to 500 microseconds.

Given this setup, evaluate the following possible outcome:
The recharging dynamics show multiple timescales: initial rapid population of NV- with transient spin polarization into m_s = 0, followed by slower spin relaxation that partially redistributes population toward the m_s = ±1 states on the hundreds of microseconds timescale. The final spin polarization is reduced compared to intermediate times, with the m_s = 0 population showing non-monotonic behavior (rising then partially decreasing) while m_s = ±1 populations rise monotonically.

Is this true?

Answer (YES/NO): NO